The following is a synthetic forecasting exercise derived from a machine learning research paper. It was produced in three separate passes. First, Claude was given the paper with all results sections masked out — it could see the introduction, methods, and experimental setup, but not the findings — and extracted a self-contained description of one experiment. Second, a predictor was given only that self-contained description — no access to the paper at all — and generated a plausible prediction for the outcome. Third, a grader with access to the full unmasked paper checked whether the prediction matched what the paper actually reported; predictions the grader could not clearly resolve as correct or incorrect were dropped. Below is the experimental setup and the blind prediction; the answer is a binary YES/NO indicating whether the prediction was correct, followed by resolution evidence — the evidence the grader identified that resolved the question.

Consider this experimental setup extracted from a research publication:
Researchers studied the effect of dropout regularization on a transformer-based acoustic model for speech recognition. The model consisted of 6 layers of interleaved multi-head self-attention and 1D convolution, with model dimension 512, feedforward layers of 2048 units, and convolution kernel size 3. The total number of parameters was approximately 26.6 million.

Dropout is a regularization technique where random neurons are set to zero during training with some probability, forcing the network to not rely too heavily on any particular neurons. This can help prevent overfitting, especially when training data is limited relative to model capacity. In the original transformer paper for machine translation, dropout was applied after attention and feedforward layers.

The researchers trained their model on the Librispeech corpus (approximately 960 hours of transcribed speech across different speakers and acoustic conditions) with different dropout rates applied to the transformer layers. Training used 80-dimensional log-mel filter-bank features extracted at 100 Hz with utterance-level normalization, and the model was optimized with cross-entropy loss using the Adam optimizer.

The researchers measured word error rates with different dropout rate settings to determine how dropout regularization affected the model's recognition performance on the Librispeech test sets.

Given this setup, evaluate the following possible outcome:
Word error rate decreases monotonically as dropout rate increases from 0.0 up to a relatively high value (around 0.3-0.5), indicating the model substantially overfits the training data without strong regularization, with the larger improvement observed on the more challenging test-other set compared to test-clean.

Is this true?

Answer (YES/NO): NO